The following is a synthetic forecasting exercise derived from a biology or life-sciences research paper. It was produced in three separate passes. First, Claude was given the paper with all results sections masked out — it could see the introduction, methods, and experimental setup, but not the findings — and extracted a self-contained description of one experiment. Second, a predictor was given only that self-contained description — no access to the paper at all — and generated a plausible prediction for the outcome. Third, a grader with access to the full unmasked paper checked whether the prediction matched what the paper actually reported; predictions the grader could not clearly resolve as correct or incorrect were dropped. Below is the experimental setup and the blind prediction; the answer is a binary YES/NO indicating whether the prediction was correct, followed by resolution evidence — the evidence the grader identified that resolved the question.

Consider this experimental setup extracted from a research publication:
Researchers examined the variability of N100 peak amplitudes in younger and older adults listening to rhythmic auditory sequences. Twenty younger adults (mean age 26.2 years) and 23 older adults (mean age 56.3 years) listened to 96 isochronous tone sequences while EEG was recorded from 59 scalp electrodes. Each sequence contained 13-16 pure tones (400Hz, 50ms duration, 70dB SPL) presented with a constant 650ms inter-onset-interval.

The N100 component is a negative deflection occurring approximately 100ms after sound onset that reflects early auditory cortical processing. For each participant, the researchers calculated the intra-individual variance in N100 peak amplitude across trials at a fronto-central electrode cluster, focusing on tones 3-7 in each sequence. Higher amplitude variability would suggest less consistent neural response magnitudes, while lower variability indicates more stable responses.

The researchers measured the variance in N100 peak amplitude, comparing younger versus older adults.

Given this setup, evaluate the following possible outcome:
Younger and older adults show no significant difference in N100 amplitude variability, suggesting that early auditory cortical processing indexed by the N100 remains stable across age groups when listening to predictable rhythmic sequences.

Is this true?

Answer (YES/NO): NO